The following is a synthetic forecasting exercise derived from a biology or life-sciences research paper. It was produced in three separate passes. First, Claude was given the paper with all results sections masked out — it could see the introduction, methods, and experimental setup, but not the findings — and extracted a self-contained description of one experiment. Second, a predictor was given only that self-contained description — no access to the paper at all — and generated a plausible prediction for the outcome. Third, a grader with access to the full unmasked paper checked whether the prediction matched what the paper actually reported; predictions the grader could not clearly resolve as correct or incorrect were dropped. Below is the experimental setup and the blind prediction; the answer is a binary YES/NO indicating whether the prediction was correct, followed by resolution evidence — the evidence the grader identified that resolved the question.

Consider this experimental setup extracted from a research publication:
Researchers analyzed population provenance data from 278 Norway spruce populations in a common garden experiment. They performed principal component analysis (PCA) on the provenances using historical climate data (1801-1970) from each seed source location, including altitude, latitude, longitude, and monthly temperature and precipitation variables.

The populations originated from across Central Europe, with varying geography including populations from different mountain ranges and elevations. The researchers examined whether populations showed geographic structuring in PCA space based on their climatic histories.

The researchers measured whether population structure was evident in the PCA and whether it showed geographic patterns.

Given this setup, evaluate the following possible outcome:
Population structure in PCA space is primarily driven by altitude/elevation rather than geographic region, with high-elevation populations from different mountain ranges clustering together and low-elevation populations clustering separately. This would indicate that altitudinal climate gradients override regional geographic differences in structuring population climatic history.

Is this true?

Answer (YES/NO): NO